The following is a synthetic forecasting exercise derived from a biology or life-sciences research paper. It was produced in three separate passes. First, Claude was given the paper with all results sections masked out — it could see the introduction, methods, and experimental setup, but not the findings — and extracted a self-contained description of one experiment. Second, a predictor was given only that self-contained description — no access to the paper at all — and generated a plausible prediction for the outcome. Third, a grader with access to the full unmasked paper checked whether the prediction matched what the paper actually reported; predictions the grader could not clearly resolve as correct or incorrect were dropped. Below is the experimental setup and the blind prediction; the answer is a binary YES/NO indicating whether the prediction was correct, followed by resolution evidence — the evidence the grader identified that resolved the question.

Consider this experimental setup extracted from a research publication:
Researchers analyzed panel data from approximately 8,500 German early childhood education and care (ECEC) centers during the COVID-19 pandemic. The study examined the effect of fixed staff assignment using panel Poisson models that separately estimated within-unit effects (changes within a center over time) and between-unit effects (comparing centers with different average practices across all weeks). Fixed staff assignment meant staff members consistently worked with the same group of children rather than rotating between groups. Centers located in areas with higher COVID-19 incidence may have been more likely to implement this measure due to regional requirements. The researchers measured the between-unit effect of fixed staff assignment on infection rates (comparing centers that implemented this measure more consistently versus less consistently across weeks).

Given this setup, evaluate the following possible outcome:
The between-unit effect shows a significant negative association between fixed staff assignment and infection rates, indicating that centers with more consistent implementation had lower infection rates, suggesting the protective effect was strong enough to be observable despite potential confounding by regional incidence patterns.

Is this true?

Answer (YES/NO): NO